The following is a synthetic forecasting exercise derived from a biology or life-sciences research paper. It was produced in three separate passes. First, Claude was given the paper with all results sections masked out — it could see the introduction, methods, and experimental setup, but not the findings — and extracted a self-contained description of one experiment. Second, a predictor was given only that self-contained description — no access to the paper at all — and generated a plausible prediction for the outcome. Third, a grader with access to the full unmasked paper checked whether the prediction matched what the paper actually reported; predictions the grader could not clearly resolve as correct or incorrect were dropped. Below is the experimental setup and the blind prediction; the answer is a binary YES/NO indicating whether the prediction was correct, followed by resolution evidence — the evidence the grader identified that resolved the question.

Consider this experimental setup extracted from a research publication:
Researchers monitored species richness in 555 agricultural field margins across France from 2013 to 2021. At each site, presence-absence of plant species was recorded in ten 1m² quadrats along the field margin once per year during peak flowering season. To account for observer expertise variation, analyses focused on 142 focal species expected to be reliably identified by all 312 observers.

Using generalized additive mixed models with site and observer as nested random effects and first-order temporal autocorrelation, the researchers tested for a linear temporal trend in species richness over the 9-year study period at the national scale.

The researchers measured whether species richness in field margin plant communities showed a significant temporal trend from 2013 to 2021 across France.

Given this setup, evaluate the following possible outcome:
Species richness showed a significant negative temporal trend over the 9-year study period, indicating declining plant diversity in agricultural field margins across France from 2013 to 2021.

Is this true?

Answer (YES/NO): NO